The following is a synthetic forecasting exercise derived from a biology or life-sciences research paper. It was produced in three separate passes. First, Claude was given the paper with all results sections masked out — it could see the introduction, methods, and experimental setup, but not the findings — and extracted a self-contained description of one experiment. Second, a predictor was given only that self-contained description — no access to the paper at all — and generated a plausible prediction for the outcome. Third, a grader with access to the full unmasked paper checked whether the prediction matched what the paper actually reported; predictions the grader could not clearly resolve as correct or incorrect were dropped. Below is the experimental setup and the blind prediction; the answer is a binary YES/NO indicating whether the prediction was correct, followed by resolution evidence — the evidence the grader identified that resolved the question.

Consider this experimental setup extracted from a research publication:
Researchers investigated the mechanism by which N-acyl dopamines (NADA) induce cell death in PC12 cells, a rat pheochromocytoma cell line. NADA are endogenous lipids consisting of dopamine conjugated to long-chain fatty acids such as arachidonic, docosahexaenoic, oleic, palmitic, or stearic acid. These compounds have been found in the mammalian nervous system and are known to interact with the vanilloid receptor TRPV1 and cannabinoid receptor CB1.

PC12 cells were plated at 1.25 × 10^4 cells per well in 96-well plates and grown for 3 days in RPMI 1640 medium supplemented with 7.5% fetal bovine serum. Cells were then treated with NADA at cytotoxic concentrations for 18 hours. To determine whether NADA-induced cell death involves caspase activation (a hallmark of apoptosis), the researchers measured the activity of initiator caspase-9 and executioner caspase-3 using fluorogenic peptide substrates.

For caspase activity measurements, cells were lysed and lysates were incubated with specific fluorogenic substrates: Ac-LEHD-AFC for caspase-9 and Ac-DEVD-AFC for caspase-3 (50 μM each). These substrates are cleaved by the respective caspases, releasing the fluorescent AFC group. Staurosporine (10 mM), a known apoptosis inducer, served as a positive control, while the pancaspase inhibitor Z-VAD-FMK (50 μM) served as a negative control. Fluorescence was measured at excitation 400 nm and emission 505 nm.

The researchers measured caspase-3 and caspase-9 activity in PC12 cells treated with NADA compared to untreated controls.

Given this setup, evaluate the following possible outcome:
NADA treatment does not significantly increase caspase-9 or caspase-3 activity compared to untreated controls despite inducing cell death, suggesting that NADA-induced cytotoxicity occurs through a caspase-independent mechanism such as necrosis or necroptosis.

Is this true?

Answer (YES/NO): NO